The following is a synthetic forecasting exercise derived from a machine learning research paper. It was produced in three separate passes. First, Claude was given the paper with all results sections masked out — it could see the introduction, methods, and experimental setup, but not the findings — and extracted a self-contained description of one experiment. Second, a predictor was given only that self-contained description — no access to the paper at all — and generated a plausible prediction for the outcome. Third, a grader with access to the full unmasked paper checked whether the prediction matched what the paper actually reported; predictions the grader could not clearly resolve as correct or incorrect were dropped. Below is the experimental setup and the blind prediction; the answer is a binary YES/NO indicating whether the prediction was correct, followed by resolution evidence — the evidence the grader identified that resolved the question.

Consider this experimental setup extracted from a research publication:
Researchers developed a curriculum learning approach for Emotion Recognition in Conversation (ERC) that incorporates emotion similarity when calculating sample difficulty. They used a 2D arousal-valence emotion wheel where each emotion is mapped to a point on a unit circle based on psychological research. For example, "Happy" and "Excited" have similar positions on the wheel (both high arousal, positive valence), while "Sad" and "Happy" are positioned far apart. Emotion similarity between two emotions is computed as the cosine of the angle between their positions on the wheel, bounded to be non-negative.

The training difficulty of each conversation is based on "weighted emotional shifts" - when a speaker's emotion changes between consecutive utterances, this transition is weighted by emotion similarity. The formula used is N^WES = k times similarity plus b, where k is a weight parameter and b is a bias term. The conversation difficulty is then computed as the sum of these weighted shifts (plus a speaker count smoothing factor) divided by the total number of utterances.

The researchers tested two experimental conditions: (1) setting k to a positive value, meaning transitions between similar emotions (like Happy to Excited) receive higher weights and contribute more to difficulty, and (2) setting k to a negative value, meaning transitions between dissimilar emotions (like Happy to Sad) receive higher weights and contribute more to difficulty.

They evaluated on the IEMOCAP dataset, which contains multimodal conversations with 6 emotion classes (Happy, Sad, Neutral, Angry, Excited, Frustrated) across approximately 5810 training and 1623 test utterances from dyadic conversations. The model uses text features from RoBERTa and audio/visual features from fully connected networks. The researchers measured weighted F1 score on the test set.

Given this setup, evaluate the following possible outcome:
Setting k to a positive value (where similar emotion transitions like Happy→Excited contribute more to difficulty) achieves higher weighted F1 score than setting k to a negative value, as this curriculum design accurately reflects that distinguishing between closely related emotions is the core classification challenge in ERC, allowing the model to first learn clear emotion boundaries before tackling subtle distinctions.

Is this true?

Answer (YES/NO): YES